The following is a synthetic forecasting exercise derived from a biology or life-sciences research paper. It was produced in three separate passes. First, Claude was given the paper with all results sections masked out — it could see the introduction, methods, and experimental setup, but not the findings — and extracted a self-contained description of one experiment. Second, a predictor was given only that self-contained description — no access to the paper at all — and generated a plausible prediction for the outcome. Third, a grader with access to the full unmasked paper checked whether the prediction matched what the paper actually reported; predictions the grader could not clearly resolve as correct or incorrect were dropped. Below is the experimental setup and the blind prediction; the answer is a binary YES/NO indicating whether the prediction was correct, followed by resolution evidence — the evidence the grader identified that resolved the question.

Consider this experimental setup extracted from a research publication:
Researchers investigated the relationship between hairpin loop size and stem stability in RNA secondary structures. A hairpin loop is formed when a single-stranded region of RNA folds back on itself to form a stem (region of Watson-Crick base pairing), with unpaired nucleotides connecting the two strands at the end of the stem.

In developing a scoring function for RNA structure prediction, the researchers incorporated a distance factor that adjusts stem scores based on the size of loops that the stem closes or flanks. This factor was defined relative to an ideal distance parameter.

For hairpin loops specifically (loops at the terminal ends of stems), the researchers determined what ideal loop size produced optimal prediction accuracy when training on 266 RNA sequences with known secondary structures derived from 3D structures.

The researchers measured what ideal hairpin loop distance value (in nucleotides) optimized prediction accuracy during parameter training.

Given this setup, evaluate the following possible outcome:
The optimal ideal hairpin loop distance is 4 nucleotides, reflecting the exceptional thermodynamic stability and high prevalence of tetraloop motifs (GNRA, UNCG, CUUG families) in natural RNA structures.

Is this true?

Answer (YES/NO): YES